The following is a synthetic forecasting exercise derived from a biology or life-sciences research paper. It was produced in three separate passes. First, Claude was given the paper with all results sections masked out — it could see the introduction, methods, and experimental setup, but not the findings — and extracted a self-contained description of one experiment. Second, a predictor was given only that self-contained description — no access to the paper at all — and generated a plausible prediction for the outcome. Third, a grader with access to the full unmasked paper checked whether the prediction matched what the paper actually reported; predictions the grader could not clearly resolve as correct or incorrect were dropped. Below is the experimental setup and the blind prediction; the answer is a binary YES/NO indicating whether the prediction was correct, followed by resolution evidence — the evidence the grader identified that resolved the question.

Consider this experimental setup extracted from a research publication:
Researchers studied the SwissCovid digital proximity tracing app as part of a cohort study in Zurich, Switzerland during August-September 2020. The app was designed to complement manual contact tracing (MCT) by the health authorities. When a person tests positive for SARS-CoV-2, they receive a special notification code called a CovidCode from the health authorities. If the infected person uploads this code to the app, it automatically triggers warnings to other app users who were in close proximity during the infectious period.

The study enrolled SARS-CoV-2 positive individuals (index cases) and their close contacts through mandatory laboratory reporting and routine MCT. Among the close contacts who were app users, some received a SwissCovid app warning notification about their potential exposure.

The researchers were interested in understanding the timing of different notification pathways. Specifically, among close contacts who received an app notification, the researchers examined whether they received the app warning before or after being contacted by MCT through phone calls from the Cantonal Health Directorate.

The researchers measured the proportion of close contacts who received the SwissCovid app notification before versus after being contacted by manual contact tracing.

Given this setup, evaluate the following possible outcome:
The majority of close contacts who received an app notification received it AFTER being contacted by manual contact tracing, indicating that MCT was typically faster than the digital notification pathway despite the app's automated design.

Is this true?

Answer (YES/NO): YES